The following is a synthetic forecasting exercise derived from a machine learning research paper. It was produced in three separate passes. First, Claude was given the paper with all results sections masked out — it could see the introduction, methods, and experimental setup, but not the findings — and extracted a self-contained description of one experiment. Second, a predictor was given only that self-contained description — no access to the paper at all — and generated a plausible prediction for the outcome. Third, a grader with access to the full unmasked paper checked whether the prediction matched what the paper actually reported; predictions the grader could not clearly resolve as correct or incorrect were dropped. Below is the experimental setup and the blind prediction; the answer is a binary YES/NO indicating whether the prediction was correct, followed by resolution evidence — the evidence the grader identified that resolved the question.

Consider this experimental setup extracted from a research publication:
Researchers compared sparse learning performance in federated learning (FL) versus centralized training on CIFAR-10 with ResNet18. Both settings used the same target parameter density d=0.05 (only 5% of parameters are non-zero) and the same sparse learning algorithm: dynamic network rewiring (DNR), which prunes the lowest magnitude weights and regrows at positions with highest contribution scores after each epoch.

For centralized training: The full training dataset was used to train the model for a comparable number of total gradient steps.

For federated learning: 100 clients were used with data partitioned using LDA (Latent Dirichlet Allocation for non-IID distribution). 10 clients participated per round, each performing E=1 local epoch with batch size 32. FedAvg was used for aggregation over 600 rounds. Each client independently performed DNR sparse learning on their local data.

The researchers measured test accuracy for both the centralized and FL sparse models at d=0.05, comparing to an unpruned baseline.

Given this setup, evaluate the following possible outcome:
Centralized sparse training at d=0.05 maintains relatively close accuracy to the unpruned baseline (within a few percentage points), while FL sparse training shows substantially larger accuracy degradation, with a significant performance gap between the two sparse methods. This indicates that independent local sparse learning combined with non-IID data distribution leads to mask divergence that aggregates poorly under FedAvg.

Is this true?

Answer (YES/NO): YES